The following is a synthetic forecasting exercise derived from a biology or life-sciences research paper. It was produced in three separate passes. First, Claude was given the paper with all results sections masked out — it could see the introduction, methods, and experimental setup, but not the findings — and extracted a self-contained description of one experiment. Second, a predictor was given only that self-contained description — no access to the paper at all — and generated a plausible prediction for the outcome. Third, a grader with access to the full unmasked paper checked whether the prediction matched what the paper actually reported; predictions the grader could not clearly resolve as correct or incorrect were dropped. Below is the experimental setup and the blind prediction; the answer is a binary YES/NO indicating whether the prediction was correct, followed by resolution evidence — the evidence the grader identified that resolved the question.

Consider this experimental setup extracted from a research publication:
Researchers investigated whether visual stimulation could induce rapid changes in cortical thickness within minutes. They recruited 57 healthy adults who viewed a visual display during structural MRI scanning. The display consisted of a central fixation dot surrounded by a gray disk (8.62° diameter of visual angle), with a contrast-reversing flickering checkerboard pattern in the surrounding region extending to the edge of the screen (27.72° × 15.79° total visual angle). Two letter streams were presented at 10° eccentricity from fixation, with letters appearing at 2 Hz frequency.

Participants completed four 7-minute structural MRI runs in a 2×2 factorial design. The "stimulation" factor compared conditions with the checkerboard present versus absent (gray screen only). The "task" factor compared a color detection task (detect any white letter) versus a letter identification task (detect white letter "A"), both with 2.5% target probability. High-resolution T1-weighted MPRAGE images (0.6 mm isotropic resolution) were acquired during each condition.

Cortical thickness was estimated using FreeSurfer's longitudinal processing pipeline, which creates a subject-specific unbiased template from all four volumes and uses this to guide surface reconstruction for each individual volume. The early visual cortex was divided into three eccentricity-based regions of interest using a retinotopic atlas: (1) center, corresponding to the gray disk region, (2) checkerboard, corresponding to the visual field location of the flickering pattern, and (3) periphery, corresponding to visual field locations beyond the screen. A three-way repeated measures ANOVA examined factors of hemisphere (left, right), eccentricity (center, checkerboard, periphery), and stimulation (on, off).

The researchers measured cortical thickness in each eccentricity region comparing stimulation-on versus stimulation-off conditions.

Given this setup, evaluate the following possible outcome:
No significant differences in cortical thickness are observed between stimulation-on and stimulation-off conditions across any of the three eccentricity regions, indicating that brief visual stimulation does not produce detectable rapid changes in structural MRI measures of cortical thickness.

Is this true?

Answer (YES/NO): NO